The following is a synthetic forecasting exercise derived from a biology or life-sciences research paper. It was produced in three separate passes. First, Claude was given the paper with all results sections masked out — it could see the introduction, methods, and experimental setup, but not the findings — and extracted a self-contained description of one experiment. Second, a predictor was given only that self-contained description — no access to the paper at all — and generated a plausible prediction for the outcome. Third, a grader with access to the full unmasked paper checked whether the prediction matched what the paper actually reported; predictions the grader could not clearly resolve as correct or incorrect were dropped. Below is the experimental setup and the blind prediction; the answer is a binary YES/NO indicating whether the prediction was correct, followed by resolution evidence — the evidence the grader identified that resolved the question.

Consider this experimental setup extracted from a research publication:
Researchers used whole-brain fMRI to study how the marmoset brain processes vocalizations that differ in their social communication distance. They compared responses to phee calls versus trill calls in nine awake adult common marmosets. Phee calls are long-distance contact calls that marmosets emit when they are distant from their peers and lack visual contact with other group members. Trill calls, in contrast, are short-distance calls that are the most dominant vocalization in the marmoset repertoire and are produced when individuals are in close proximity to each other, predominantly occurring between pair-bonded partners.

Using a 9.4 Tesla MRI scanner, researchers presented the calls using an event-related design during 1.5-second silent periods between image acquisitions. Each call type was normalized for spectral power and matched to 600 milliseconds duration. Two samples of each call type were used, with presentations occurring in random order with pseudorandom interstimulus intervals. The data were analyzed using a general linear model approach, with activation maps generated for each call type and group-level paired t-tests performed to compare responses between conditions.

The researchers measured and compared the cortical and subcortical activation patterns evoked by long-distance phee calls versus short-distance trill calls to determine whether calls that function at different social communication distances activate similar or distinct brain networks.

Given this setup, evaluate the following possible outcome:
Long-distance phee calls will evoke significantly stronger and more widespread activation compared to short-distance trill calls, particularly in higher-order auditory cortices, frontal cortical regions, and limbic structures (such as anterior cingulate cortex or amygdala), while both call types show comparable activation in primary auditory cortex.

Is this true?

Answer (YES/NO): NO